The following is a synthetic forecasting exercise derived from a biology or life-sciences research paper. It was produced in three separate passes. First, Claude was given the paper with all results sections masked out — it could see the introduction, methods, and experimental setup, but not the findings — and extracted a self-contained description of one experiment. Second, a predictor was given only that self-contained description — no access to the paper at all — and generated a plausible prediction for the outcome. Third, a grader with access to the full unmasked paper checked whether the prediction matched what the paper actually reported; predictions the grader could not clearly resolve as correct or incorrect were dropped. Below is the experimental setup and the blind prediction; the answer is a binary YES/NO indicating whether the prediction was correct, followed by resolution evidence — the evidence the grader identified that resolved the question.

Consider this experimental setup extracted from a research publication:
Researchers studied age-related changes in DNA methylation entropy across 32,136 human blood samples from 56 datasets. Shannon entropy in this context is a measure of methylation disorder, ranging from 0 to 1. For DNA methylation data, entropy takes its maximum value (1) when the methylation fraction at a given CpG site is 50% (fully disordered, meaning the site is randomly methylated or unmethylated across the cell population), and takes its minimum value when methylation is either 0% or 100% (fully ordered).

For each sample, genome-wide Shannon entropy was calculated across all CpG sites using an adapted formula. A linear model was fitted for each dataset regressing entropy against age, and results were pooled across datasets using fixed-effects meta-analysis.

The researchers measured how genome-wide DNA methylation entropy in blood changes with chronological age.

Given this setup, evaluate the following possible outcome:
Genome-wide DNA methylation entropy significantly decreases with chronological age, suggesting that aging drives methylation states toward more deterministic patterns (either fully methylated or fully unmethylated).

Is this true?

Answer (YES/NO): NO